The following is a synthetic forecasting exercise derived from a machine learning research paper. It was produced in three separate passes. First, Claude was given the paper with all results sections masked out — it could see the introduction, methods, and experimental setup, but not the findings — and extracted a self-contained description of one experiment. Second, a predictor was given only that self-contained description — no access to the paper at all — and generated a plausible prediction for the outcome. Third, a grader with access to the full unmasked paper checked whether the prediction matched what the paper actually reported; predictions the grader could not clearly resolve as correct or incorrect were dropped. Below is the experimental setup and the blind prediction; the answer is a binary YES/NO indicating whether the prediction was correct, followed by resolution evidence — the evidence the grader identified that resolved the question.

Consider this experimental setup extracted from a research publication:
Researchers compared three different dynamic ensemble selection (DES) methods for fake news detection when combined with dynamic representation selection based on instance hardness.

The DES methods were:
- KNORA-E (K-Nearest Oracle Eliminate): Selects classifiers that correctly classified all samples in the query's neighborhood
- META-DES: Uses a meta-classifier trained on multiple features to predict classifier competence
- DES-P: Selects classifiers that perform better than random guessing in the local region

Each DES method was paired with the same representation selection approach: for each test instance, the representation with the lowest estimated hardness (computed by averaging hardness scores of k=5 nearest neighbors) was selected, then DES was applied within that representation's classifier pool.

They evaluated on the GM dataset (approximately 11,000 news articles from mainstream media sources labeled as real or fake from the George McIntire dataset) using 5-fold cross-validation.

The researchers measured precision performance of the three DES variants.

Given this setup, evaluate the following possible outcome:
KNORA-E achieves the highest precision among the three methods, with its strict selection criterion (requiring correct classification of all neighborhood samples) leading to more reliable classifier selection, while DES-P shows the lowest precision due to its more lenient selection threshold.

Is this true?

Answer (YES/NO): NO